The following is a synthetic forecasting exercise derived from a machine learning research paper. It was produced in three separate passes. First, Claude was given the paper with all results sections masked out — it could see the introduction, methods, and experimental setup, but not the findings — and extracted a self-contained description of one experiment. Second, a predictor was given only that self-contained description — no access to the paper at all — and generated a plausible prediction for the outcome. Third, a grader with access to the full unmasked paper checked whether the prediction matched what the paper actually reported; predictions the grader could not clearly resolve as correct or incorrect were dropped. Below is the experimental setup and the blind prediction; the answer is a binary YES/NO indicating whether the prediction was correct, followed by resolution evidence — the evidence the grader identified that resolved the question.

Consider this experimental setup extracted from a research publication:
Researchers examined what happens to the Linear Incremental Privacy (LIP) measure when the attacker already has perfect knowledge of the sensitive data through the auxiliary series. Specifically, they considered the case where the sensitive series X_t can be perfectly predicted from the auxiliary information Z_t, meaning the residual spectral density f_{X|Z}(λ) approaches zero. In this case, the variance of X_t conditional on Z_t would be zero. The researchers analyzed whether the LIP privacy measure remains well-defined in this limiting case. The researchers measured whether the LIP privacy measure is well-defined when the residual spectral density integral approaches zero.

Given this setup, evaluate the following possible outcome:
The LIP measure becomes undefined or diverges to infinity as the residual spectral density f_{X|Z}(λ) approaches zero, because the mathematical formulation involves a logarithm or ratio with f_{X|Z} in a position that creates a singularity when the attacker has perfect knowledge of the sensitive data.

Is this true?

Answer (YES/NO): YES